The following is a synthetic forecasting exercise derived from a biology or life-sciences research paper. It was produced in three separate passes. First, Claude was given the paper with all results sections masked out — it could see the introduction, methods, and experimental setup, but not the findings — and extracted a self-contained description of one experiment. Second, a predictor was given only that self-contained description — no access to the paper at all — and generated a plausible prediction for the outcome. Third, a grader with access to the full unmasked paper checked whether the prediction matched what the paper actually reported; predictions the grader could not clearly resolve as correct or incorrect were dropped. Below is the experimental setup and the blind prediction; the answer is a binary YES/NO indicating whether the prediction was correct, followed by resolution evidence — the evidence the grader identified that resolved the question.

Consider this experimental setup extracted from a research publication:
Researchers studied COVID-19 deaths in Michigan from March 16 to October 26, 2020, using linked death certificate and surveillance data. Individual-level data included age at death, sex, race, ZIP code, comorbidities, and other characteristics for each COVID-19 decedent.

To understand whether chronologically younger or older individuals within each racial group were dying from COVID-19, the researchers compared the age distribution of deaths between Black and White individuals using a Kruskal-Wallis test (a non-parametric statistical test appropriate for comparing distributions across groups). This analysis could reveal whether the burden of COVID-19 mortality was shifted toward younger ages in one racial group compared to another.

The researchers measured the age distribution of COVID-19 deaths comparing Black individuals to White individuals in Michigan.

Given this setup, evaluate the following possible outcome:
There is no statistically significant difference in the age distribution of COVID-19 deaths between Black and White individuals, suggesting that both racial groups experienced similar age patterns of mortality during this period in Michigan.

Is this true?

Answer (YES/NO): NO